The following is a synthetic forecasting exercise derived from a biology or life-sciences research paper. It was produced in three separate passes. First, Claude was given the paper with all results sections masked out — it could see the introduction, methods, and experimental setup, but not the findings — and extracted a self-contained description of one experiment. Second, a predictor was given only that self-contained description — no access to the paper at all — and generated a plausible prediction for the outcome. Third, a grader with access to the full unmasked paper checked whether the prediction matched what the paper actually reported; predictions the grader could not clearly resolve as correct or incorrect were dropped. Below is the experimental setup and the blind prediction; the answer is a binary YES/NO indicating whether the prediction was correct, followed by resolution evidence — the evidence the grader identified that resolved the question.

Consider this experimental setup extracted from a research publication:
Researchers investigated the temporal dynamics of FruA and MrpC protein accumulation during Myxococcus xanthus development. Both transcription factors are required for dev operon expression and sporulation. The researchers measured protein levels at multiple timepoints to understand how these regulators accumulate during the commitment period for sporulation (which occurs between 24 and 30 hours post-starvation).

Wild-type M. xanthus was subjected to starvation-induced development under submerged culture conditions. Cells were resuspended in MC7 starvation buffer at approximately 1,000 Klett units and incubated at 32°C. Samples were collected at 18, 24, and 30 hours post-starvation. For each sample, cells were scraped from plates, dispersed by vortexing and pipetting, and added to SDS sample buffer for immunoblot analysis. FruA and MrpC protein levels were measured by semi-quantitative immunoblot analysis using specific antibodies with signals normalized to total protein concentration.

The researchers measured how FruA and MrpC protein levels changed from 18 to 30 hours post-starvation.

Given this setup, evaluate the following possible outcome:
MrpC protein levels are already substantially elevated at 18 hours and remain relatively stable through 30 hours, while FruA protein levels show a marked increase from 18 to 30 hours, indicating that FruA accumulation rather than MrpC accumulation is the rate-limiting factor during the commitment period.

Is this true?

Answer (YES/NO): NO